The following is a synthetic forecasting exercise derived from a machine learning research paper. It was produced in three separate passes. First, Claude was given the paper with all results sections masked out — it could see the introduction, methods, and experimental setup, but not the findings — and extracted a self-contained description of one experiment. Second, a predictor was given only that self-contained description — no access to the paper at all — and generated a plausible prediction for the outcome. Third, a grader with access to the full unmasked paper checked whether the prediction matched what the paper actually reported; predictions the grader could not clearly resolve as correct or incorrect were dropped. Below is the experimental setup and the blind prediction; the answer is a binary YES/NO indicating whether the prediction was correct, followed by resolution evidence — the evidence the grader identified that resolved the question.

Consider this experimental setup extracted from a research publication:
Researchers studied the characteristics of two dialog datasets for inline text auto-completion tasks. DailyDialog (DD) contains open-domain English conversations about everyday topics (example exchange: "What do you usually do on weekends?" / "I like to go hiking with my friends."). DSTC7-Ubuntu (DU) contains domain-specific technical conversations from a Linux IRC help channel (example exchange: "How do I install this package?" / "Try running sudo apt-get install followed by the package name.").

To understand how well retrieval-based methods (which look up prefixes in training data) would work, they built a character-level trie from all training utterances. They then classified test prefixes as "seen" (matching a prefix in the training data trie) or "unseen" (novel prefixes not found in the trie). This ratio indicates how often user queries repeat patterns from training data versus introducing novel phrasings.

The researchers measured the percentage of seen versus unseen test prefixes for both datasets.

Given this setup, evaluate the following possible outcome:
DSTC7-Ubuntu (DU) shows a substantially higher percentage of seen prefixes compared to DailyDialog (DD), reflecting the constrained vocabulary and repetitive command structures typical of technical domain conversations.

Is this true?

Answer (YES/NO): YES